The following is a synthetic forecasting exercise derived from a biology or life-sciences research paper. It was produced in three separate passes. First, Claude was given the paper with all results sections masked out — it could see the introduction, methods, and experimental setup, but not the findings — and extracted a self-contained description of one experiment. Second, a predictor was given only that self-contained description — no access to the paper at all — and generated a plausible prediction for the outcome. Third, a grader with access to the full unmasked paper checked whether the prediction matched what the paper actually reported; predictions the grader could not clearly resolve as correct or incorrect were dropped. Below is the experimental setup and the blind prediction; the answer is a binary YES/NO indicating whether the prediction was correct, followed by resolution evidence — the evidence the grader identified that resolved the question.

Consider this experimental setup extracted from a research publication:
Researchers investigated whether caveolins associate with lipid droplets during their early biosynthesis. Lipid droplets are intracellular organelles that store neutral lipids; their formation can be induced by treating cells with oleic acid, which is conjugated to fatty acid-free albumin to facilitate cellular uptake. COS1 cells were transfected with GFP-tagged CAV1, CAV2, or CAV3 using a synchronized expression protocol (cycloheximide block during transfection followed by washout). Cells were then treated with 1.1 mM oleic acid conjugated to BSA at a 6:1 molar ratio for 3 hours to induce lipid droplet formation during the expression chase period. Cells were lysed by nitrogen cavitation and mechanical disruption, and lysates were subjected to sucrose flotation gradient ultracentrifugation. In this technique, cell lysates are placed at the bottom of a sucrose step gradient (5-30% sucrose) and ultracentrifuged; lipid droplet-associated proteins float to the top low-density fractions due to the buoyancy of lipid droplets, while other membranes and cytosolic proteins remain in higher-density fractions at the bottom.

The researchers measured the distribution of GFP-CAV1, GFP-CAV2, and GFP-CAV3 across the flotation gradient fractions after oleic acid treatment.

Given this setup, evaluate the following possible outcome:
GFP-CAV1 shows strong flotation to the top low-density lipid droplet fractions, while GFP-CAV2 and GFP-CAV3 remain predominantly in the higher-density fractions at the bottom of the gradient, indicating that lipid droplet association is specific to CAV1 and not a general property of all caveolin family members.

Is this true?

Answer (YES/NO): NO